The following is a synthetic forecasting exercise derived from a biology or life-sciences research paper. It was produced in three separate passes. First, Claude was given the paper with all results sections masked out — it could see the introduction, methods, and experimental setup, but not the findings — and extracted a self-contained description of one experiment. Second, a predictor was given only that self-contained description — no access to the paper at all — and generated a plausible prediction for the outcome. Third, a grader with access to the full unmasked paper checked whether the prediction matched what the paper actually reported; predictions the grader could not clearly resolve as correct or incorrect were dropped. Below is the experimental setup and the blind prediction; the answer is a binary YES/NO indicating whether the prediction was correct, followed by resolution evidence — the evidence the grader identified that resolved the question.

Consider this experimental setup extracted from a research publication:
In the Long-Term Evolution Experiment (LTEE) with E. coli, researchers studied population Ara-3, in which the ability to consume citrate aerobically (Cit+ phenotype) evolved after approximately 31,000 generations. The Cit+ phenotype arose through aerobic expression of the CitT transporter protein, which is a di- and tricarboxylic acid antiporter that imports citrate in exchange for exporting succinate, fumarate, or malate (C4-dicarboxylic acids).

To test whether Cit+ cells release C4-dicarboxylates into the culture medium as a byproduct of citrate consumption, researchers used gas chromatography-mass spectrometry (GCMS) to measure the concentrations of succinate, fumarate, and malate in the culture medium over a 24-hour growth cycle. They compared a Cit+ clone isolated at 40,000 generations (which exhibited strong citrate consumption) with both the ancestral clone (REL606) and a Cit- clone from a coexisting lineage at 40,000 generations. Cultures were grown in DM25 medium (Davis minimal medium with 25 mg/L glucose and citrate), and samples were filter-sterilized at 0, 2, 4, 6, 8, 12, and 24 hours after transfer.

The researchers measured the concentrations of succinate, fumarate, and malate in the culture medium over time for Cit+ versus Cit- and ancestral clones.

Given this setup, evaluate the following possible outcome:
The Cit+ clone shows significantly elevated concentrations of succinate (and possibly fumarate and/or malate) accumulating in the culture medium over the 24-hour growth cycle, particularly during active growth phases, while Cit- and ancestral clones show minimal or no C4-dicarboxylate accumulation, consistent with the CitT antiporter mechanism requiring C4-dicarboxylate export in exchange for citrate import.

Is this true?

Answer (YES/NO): YES